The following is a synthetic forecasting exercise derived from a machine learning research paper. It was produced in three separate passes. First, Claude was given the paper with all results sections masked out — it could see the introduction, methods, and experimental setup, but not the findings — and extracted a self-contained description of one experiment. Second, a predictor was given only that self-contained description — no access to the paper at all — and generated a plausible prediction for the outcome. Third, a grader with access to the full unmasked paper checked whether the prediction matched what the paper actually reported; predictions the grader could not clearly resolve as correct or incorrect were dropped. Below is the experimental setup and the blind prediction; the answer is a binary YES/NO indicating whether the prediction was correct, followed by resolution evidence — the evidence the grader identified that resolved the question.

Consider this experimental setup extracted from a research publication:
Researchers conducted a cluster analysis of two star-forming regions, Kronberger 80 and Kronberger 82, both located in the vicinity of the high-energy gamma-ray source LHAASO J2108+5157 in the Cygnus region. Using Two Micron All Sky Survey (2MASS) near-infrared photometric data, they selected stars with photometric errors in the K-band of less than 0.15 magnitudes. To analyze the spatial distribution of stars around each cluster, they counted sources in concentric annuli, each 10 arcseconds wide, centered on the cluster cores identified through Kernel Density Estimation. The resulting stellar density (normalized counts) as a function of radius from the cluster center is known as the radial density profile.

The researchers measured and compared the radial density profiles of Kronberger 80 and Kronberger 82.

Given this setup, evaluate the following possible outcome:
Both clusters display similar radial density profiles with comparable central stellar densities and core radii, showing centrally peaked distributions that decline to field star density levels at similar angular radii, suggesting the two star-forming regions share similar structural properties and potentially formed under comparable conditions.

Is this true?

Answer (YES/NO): NO